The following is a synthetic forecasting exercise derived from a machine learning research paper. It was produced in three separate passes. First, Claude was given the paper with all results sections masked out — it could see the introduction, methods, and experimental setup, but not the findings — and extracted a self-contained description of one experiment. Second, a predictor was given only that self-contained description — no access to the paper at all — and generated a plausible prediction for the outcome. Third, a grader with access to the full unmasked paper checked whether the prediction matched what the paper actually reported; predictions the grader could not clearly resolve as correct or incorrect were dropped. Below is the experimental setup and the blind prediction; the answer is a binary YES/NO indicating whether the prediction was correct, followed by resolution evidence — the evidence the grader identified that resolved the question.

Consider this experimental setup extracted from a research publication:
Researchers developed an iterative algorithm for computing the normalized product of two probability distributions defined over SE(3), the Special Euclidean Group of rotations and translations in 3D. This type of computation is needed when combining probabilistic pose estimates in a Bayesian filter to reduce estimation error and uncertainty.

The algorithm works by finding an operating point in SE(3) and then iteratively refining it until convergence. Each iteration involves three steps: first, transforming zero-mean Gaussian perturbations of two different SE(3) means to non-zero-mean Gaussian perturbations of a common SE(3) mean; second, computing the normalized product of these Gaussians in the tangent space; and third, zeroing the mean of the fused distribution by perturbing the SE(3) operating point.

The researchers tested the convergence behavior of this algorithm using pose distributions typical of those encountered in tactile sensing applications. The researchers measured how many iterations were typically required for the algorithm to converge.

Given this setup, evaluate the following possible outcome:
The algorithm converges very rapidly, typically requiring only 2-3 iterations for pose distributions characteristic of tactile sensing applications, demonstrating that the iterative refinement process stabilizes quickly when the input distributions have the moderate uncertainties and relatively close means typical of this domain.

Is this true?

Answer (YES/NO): NO